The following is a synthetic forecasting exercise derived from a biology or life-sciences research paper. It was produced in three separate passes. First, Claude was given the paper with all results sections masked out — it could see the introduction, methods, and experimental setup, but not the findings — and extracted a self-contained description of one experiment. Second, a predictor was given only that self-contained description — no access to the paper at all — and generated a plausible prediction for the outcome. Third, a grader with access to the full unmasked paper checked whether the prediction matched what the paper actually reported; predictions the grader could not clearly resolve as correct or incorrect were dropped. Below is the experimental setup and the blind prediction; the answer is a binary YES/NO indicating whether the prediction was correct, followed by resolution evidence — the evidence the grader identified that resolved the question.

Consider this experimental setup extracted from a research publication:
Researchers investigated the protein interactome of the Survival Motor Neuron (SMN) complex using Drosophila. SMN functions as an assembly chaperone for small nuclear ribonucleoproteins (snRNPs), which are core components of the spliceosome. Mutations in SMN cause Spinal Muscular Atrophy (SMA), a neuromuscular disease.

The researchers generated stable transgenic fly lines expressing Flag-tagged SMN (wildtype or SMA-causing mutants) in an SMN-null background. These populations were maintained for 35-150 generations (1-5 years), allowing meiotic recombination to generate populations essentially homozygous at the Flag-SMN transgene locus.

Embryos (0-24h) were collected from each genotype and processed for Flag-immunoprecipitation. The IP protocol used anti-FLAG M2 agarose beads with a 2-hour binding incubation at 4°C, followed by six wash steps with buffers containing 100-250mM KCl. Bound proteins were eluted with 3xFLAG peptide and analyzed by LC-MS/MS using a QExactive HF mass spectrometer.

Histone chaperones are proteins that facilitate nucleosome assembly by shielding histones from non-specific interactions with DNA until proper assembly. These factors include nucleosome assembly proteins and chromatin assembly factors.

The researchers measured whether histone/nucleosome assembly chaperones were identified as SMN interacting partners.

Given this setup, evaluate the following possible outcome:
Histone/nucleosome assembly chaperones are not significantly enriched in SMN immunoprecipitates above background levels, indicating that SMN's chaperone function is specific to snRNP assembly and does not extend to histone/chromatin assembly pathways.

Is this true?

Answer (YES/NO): NO